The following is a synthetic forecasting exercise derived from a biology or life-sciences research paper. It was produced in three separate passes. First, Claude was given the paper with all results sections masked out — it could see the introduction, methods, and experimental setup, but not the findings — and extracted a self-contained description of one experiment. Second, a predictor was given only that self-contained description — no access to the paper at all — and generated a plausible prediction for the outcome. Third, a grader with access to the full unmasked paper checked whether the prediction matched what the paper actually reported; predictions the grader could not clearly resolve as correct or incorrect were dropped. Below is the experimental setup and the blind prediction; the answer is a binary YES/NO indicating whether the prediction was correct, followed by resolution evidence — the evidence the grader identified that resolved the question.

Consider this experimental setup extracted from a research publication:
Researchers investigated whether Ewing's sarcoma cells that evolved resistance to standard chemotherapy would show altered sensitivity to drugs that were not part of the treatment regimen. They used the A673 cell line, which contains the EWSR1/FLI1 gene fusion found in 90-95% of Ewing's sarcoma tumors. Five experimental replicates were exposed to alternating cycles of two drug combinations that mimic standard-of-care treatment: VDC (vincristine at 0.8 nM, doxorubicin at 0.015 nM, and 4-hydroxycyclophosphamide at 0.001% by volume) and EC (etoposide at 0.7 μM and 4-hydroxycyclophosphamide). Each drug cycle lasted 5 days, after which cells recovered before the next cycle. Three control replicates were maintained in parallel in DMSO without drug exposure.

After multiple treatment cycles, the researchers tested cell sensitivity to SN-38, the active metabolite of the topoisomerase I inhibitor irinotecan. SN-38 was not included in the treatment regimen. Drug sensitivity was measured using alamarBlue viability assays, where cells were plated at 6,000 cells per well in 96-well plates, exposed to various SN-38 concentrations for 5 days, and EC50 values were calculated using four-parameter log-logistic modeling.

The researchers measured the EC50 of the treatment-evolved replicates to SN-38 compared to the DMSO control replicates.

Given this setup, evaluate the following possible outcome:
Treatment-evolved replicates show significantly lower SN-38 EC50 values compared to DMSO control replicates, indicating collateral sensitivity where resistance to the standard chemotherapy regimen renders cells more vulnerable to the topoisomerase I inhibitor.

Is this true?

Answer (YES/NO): NO